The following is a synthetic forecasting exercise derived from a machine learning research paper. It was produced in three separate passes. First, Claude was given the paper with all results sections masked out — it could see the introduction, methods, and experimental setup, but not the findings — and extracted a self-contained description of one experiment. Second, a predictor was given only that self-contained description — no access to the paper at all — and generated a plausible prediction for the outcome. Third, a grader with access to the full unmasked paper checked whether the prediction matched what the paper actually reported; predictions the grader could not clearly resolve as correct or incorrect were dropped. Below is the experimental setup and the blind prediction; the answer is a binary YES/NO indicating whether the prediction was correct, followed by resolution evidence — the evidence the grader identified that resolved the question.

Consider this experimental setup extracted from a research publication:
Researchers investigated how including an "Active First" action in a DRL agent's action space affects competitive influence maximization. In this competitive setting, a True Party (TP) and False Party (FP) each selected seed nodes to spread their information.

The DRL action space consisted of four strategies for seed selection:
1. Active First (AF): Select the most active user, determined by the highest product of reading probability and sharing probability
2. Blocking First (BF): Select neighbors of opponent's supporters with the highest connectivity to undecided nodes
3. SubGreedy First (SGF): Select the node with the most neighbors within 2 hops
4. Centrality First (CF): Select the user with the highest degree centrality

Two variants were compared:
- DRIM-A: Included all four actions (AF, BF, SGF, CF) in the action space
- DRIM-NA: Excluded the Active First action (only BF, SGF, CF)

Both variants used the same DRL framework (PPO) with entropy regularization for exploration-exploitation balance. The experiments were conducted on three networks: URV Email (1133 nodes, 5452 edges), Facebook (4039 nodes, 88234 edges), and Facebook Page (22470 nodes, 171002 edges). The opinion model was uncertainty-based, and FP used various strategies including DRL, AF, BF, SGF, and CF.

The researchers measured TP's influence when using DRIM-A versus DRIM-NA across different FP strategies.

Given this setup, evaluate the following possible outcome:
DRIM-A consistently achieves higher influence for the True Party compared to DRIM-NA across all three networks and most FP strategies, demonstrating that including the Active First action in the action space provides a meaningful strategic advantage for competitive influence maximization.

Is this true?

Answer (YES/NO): NO